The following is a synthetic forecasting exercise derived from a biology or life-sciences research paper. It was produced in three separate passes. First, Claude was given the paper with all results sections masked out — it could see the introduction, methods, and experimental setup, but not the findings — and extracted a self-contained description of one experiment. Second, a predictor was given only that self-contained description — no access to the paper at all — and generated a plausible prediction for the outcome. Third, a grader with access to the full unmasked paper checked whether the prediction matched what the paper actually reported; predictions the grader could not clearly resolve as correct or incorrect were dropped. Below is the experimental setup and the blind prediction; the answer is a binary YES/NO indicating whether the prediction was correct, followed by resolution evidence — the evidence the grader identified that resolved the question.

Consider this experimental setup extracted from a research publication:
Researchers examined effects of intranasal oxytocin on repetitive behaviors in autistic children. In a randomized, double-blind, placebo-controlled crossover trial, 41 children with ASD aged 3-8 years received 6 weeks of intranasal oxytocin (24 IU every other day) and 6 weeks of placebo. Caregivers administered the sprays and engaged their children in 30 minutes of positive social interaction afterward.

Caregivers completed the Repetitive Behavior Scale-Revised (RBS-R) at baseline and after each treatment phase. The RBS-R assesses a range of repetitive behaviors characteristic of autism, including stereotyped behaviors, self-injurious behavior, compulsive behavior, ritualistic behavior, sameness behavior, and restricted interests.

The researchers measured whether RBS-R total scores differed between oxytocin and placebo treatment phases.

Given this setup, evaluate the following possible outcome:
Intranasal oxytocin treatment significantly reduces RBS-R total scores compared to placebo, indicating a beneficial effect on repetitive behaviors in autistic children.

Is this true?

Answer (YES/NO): YES